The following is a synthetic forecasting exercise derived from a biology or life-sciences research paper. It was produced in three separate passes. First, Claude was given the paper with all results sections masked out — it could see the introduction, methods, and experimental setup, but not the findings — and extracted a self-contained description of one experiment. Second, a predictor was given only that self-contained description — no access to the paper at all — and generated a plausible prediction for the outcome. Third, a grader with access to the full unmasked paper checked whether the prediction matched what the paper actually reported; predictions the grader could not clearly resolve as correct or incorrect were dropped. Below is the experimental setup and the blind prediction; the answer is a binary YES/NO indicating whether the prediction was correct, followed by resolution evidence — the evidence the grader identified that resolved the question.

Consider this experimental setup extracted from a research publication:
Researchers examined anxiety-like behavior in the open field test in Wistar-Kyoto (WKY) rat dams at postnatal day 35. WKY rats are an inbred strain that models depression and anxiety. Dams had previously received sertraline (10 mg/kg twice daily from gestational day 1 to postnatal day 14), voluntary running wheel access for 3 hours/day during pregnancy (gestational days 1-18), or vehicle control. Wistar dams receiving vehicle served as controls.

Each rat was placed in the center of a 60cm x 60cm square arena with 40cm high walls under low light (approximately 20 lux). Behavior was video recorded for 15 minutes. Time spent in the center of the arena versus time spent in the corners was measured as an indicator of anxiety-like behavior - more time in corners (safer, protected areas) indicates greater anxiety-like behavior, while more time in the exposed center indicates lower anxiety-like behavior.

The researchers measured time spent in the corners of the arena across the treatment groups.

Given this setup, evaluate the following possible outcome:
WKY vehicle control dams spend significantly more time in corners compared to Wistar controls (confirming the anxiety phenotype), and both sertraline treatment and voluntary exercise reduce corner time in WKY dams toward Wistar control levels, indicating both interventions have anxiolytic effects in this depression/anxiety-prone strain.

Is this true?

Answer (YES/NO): NO